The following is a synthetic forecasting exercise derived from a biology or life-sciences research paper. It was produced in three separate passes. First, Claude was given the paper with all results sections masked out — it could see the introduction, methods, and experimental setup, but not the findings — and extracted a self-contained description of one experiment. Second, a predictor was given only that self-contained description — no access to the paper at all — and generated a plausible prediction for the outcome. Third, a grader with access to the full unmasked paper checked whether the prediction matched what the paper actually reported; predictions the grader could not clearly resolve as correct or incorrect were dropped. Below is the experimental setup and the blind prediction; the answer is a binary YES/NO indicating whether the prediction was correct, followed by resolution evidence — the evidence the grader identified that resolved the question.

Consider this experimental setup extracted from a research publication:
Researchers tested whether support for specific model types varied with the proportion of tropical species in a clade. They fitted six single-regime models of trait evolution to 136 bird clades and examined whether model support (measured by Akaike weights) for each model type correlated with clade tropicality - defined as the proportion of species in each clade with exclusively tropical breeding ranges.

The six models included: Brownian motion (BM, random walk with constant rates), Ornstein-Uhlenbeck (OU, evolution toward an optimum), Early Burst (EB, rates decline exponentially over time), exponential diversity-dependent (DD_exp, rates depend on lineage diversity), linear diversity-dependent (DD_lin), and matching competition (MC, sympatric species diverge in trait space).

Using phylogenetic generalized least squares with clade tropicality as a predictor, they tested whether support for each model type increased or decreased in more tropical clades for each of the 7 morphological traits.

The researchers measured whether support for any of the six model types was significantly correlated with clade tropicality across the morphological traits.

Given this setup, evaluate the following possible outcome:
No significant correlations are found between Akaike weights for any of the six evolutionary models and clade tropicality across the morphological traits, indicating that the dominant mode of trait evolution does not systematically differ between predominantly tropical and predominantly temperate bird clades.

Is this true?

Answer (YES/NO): NO